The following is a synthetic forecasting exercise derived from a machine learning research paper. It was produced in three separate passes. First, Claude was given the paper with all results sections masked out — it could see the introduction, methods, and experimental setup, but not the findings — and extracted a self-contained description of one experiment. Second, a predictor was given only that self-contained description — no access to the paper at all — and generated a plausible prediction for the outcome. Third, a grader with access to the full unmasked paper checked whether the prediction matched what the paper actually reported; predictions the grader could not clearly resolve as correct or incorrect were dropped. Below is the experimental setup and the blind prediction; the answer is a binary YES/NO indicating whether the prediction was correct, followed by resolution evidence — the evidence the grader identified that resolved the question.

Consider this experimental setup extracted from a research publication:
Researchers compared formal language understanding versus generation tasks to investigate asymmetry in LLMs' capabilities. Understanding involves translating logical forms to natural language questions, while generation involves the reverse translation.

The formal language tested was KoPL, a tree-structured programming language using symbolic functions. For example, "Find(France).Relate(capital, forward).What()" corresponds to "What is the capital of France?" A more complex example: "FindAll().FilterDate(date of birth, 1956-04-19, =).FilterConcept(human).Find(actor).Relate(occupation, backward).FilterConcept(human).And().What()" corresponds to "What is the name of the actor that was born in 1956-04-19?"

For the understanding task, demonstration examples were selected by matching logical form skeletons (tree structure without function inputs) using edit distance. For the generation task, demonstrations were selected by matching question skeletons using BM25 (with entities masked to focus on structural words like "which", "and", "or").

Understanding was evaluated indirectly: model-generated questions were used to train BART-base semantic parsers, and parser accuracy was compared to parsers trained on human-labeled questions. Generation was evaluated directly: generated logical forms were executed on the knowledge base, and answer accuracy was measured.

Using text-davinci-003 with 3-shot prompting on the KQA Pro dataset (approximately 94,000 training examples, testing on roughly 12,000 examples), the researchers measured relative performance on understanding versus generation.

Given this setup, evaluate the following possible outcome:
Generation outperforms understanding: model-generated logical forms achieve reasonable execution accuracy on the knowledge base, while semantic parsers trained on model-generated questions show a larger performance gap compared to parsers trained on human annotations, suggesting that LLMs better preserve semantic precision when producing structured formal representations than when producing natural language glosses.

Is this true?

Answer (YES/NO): NO